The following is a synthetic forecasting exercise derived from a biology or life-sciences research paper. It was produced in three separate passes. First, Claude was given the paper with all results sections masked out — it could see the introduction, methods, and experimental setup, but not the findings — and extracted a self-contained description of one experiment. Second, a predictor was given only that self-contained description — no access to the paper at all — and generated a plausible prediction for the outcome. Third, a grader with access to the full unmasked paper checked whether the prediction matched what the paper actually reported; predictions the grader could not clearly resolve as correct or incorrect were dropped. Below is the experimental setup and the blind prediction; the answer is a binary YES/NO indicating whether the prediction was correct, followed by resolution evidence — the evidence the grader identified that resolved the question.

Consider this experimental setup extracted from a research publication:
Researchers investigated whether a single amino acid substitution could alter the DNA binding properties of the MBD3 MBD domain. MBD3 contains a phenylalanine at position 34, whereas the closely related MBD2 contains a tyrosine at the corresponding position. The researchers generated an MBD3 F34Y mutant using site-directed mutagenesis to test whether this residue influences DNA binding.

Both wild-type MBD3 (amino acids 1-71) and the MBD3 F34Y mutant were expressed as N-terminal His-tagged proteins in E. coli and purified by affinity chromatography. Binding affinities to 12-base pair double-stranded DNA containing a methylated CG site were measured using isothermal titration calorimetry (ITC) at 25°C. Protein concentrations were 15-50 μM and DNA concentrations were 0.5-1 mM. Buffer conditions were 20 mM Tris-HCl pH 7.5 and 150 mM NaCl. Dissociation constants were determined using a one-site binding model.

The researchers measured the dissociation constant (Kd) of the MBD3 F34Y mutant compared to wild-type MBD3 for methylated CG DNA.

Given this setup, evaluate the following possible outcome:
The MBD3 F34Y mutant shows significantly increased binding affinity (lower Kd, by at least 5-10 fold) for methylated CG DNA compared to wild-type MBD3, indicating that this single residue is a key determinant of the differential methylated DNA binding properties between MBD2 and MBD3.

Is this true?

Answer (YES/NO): YES